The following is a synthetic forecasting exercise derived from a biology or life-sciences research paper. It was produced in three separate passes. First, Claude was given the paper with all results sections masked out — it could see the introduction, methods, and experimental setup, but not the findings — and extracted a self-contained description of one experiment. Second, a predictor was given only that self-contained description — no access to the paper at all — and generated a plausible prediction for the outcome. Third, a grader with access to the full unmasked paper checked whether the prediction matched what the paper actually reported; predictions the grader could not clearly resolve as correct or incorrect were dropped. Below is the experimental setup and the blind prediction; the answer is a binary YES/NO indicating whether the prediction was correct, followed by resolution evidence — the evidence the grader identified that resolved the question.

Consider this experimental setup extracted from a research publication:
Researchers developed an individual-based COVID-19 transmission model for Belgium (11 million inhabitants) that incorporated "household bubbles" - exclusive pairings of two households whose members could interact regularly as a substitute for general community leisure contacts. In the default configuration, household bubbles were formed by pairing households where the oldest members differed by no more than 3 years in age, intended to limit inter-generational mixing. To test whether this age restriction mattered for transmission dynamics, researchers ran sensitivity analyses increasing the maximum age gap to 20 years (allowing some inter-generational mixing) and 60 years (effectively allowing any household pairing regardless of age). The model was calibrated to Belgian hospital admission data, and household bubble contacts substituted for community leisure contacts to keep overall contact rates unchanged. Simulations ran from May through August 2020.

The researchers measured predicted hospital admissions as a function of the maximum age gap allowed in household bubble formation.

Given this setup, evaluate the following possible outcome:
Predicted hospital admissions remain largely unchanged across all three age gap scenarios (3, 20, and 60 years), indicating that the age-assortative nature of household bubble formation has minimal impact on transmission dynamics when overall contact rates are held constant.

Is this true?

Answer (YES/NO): YES